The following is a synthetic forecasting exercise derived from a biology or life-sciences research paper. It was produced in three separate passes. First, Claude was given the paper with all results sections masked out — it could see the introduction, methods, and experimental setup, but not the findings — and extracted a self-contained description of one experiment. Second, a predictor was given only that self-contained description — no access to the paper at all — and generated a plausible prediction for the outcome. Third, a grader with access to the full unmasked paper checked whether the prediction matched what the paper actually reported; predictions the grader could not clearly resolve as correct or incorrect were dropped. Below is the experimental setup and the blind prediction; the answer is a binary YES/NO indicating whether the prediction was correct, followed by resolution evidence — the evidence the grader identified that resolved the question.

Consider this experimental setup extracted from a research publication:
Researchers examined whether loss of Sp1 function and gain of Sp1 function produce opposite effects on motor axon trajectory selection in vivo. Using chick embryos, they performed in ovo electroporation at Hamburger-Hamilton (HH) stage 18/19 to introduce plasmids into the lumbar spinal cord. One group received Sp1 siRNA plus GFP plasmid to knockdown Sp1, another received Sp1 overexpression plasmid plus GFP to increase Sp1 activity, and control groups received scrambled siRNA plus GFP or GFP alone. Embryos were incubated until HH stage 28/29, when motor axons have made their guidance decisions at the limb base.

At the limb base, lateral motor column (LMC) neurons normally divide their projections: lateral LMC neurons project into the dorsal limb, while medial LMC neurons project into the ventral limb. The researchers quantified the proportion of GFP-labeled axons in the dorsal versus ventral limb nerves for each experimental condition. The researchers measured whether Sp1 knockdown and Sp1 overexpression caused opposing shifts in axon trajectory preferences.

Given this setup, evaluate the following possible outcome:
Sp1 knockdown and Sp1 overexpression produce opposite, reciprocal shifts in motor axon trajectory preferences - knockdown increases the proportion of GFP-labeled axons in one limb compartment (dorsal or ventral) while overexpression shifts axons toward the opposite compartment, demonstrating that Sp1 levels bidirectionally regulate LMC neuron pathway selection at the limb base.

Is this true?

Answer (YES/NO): YES